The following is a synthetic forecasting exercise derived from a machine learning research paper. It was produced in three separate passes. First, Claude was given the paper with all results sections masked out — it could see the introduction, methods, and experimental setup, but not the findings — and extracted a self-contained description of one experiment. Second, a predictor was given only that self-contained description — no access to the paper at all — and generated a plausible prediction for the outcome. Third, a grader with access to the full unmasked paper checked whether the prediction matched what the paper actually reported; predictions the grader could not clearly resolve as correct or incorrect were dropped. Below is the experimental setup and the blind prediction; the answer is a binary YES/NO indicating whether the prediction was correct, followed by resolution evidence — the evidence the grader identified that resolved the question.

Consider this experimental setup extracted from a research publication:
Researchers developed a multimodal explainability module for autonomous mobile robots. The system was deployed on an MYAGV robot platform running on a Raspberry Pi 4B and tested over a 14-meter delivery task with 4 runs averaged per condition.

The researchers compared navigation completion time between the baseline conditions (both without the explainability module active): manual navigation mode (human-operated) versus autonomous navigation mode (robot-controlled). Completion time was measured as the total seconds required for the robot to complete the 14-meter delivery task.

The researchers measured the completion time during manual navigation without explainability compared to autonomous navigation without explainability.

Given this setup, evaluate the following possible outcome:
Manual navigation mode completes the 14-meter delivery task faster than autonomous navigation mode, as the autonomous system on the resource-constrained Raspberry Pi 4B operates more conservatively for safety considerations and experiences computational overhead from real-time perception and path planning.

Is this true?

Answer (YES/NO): YES